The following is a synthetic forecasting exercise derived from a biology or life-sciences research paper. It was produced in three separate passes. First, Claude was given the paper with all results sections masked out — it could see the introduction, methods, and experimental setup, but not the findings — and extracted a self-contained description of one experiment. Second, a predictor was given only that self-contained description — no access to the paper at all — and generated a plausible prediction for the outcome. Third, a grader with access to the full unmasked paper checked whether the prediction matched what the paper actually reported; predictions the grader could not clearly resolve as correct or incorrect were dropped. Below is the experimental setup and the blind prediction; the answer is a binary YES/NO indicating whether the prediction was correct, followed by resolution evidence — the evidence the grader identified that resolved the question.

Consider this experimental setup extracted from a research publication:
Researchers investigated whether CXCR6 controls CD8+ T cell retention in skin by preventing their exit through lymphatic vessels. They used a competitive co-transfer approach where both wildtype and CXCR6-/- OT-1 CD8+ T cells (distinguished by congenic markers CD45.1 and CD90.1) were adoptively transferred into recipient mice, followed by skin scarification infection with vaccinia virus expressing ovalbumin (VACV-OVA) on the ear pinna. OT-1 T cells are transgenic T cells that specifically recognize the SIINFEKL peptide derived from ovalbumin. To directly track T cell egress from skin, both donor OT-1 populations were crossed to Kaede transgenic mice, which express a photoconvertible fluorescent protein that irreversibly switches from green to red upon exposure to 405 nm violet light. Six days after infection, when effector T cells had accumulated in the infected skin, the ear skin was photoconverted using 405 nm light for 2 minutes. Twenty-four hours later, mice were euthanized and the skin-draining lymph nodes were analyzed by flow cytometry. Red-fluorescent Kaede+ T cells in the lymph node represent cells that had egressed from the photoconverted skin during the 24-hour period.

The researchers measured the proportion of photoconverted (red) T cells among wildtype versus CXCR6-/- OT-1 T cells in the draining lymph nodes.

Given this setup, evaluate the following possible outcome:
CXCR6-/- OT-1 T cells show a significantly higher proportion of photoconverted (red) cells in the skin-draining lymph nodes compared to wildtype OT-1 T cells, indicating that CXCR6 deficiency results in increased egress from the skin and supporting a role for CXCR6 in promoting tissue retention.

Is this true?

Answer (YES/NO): NO